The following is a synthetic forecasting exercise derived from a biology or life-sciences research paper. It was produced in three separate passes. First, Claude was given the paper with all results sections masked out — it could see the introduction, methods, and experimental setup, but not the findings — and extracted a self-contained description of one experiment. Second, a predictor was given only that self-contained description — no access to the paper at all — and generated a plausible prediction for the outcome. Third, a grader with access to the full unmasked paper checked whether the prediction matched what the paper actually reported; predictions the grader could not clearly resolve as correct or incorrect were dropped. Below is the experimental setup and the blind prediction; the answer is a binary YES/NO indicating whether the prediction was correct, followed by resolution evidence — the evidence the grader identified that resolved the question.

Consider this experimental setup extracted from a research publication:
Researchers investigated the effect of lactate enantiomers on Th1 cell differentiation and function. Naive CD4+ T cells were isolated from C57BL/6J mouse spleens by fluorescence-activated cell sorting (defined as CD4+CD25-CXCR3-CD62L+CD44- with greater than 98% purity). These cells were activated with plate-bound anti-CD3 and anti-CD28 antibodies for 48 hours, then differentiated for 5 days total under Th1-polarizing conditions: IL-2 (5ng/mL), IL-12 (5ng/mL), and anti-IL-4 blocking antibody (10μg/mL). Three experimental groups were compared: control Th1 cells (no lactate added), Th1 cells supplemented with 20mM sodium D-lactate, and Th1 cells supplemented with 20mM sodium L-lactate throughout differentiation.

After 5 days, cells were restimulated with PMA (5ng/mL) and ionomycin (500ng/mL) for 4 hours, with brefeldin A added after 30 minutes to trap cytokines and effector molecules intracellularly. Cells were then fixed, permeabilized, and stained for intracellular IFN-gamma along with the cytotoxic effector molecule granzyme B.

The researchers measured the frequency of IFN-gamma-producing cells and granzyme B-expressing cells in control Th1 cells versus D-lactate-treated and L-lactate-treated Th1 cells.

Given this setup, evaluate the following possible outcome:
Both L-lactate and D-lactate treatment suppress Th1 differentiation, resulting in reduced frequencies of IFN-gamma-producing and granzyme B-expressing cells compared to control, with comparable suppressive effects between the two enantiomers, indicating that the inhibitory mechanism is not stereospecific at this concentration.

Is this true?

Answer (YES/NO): NO